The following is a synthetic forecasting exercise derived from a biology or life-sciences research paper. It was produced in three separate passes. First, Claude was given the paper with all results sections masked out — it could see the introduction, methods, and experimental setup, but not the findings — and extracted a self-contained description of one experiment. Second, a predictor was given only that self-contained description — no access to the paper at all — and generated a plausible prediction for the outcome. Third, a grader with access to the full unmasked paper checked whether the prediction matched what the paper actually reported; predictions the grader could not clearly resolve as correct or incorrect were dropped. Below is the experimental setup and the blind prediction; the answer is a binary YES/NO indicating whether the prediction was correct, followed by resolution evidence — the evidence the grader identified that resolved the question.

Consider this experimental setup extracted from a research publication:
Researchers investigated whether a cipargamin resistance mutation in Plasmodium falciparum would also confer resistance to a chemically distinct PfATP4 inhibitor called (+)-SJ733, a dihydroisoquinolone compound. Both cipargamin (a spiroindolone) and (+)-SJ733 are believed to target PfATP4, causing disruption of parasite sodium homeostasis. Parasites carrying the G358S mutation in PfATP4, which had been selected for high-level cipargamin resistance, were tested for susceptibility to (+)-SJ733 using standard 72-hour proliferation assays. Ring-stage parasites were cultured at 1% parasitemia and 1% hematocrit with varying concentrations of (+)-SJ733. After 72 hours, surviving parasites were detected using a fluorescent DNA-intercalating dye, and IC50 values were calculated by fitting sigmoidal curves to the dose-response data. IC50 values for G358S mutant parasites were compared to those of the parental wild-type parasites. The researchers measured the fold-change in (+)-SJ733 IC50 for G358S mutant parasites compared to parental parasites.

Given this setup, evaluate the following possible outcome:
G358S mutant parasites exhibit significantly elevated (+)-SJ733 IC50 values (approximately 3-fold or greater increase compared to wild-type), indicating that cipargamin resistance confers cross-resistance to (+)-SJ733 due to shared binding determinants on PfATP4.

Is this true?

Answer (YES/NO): YES